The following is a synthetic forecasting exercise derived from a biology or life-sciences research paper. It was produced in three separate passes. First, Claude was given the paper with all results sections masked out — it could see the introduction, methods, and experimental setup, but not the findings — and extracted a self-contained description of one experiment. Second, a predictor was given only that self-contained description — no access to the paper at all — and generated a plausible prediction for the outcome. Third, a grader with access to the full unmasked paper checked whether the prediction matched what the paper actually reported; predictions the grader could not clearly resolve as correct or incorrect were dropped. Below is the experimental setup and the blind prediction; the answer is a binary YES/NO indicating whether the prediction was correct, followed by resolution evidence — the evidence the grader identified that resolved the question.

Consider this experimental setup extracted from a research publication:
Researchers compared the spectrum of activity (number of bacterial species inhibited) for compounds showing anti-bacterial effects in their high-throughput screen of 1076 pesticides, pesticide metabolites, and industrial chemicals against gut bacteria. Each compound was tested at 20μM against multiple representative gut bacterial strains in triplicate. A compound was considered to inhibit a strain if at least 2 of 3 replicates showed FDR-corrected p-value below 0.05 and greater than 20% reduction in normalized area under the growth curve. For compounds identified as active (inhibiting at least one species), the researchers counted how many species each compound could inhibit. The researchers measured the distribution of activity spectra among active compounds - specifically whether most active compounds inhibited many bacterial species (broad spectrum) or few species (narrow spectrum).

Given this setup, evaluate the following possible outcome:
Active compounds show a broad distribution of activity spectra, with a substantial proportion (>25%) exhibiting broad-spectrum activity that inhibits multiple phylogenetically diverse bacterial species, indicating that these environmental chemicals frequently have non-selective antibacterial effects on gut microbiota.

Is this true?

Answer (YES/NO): NO